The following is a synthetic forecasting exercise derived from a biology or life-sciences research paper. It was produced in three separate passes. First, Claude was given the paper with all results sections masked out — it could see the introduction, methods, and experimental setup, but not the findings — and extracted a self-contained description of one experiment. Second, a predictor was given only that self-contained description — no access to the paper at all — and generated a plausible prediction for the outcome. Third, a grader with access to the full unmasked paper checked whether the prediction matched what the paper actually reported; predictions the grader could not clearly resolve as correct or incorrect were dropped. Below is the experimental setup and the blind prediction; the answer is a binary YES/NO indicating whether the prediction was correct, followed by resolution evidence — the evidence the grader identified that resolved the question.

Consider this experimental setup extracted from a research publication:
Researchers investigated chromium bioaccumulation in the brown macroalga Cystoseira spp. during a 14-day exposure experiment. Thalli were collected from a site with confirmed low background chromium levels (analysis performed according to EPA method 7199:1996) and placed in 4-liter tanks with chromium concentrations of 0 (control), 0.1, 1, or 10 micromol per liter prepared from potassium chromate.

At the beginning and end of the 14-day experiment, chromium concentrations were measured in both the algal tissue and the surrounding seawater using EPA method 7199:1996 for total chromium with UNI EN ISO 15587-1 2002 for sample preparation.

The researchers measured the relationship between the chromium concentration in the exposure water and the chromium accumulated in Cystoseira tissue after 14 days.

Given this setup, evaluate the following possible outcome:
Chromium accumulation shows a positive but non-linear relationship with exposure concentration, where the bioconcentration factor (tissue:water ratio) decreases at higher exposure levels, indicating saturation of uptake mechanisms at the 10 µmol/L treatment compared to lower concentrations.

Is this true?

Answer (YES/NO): YES